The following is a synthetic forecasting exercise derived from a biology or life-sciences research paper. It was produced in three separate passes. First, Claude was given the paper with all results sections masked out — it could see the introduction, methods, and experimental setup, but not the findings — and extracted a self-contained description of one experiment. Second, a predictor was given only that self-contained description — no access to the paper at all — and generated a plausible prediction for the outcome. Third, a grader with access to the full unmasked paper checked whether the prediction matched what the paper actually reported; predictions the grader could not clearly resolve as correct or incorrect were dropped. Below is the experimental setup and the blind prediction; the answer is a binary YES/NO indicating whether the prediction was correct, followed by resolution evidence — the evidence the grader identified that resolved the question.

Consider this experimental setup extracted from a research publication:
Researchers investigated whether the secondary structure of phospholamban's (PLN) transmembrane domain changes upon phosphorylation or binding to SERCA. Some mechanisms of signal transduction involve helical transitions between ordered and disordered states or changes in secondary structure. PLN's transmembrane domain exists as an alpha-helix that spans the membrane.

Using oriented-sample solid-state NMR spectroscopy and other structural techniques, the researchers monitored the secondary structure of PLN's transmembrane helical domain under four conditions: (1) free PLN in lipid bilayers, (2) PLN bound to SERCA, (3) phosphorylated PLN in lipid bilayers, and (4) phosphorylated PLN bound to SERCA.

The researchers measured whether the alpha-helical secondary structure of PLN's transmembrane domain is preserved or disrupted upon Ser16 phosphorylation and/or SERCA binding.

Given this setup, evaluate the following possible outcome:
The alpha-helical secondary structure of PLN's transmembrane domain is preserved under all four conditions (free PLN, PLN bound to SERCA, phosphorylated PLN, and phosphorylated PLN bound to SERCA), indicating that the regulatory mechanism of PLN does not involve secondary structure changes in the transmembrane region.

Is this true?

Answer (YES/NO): YES